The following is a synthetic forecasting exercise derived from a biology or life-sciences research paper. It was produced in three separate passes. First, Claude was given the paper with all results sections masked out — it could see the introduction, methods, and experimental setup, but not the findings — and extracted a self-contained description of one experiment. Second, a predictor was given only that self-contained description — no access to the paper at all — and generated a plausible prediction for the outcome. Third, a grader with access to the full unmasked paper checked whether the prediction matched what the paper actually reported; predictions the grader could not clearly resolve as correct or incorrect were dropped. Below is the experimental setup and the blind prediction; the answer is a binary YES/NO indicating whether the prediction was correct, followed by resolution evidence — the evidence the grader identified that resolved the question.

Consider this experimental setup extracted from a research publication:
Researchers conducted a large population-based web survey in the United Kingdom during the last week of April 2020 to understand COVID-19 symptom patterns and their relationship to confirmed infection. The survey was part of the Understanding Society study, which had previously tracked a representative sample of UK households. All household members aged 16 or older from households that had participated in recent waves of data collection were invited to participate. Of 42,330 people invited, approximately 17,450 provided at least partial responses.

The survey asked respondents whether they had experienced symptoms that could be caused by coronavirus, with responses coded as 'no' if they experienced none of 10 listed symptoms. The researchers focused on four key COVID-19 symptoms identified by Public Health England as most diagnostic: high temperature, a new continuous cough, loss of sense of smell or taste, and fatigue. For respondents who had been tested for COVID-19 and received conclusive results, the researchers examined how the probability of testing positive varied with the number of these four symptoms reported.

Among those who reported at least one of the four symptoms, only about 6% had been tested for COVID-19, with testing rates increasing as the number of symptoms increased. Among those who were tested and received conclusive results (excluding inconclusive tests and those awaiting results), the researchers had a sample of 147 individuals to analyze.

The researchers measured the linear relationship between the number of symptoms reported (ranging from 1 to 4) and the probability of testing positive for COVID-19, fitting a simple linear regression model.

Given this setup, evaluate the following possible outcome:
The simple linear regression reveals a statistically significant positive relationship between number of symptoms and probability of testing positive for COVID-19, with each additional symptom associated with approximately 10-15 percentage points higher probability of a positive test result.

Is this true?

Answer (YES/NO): NO